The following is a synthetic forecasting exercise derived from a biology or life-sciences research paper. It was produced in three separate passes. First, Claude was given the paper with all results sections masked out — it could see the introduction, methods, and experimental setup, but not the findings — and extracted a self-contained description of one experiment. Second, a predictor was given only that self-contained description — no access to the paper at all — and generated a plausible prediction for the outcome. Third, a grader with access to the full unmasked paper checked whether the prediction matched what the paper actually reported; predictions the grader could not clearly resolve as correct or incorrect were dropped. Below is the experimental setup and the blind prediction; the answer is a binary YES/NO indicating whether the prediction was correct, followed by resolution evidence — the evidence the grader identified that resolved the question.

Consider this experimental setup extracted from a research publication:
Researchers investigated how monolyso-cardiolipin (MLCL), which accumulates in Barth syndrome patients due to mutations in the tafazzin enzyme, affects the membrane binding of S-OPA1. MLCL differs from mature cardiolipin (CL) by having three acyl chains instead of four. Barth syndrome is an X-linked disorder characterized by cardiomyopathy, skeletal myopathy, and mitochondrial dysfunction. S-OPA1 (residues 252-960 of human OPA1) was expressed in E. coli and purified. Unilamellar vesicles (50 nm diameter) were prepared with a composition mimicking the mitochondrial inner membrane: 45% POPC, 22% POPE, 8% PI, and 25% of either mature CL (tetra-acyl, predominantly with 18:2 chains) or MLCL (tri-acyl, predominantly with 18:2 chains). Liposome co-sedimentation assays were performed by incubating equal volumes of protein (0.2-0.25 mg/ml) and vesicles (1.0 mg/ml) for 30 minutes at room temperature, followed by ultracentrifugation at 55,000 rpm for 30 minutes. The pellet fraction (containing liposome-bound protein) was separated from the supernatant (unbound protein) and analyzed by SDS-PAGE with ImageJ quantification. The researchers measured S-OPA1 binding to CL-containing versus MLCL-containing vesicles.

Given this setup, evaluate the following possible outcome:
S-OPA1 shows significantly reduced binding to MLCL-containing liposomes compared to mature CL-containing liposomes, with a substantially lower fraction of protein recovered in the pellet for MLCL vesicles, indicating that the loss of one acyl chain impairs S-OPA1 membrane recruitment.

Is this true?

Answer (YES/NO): NO